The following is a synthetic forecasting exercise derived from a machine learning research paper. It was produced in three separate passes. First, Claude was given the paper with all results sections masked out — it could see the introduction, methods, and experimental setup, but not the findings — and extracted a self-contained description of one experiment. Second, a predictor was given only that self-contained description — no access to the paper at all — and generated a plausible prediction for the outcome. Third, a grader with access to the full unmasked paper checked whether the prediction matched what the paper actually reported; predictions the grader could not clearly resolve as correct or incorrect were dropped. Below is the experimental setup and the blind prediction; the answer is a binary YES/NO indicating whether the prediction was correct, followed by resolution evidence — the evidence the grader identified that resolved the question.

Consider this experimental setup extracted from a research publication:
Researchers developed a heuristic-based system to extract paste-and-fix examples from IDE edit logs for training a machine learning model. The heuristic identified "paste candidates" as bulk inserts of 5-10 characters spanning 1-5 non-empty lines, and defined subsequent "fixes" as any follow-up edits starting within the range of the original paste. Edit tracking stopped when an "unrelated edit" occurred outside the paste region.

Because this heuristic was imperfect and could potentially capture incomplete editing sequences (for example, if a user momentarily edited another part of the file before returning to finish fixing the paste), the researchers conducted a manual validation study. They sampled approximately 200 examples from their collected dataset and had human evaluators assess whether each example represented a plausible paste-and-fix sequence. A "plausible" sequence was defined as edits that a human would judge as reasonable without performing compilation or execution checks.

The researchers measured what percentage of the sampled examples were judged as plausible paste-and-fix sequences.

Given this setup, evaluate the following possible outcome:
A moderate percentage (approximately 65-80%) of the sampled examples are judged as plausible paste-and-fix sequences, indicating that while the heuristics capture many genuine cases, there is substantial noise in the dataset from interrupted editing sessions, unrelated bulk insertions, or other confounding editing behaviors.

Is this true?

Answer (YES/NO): NO